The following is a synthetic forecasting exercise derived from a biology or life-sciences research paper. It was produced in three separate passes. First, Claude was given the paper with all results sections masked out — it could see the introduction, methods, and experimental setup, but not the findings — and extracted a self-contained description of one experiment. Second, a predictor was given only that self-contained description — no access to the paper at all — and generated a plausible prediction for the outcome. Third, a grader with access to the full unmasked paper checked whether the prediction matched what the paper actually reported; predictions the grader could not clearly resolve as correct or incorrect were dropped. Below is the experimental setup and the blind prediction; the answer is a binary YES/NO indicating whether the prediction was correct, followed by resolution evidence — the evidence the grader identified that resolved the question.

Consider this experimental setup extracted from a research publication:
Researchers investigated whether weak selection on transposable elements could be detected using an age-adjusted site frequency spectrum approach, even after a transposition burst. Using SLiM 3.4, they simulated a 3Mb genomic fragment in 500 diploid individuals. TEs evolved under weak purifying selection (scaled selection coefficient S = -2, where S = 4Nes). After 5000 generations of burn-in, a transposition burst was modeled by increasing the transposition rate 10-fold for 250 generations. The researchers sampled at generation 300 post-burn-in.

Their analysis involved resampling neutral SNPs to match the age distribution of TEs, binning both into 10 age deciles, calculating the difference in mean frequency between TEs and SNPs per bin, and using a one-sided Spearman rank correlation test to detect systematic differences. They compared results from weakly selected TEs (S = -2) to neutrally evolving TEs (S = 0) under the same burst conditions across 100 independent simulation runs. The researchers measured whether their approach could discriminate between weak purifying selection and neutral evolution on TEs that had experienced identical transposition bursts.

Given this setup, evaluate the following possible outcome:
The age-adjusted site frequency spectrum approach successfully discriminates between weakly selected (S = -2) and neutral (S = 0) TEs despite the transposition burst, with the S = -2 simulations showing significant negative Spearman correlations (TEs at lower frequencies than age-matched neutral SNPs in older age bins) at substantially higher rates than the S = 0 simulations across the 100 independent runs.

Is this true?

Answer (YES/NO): YES